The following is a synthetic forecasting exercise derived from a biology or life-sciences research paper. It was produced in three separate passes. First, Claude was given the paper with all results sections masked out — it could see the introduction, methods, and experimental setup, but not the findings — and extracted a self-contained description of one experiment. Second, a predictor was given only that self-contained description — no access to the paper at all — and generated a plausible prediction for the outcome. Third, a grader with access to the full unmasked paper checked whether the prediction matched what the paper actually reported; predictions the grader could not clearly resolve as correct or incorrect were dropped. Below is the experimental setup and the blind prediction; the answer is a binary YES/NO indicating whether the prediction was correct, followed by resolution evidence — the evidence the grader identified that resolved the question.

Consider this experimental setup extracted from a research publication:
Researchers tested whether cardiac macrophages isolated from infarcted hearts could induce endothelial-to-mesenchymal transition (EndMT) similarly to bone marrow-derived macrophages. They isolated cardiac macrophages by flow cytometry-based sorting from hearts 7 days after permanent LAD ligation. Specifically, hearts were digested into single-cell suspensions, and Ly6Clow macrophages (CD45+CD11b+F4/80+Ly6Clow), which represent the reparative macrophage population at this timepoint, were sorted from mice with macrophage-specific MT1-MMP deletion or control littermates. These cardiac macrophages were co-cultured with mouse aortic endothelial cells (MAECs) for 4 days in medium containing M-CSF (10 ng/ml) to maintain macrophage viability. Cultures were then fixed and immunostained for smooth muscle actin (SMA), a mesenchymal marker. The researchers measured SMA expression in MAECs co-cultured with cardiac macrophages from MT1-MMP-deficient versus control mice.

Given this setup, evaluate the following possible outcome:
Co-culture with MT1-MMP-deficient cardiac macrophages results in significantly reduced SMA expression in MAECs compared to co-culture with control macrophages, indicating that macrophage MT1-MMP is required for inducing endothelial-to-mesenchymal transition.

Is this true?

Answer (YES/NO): YES